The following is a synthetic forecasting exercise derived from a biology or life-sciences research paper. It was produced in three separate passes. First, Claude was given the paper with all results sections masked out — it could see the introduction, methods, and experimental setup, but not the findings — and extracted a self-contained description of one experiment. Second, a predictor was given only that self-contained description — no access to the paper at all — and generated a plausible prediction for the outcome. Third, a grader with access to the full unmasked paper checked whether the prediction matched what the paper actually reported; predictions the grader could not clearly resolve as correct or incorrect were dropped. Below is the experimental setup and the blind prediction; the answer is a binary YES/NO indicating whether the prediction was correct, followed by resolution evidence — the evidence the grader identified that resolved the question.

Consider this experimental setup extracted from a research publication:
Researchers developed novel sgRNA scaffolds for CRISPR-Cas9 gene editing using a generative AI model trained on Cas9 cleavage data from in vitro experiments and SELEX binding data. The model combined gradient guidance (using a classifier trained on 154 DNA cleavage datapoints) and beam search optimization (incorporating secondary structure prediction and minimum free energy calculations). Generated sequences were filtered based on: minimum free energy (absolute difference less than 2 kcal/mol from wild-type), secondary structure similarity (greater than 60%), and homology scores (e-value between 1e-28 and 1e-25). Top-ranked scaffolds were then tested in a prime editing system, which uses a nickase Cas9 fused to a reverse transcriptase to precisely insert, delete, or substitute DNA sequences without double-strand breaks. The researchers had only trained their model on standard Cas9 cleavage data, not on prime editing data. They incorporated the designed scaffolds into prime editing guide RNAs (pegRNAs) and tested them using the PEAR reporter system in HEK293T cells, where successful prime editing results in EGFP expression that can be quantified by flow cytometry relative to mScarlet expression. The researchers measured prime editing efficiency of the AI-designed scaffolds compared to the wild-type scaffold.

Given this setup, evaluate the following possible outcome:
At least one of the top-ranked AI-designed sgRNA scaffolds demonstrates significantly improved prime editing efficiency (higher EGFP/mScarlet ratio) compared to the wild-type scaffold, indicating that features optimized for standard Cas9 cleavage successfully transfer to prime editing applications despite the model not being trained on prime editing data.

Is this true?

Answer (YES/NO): YES